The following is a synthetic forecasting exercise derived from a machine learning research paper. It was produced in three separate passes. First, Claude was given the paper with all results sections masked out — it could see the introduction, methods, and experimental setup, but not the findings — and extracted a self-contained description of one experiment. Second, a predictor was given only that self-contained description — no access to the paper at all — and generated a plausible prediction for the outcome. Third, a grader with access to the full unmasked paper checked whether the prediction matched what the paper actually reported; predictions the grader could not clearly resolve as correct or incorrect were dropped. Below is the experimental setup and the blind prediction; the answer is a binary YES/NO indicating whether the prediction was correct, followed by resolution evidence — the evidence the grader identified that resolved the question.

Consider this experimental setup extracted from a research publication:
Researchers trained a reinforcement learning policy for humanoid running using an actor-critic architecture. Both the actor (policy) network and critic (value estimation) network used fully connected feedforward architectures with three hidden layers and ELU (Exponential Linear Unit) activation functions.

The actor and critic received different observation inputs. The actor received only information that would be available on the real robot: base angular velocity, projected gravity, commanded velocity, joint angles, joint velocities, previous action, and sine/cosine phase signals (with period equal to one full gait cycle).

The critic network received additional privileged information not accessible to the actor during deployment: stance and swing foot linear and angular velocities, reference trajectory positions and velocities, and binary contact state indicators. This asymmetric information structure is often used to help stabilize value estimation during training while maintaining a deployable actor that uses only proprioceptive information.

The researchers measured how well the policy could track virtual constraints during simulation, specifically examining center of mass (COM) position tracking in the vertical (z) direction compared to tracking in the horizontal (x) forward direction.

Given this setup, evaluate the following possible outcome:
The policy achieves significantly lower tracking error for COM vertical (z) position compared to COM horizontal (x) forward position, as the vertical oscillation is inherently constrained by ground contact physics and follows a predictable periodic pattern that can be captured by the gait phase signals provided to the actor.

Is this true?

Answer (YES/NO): NO